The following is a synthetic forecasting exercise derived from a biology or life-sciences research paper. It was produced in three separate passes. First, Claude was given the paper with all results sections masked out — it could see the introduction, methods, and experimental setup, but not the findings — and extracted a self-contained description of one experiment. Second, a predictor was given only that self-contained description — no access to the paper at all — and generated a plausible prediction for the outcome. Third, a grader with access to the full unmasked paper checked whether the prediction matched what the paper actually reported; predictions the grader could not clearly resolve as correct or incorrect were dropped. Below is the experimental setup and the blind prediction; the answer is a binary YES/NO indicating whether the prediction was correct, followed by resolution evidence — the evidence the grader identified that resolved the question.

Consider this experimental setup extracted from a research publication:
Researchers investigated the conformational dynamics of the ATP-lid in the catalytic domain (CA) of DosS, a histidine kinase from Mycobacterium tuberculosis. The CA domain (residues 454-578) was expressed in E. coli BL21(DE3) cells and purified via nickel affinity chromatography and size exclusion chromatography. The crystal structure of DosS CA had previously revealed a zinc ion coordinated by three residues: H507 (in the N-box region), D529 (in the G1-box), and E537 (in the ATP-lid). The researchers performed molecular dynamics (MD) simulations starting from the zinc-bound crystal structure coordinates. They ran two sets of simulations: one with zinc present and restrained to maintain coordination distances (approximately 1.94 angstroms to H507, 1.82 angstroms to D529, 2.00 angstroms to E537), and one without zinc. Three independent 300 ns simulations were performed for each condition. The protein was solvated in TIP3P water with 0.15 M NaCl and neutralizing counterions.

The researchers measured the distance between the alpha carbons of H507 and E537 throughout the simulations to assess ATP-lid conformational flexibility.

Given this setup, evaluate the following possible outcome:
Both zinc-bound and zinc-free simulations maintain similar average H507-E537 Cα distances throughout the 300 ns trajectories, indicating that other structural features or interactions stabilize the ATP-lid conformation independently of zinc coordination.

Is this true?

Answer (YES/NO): NO